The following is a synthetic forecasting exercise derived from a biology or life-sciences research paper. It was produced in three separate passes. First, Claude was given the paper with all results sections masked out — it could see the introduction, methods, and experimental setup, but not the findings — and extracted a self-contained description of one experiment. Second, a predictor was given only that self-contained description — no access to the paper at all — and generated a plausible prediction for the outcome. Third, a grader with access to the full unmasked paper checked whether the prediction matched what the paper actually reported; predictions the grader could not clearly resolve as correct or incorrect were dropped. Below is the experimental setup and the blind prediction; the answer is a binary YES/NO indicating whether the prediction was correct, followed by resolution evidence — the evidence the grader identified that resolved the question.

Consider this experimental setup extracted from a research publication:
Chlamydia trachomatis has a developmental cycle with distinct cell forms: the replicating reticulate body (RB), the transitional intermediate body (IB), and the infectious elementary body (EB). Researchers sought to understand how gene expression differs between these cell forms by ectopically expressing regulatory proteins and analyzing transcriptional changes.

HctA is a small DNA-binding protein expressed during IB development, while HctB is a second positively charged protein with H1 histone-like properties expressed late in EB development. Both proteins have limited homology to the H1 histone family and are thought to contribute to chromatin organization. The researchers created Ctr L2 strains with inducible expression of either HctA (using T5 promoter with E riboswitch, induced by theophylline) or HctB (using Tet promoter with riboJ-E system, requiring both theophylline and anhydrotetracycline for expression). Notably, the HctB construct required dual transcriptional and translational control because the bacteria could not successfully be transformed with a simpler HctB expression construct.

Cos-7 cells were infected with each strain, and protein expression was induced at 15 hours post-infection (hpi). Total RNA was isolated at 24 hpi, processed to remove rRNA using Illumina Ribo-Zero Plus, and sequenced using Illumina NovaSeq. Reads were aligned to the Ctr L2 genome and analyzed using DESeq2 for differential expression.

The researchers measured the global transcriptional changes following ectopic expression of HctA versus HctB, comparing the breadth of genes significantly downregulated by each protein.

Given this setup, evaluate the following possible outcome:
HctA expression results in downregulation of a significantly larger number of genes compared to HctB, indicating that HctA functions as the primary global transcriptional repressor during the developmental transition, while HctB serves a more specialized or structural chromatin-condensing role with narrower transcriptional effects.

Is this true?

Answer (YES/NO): NO